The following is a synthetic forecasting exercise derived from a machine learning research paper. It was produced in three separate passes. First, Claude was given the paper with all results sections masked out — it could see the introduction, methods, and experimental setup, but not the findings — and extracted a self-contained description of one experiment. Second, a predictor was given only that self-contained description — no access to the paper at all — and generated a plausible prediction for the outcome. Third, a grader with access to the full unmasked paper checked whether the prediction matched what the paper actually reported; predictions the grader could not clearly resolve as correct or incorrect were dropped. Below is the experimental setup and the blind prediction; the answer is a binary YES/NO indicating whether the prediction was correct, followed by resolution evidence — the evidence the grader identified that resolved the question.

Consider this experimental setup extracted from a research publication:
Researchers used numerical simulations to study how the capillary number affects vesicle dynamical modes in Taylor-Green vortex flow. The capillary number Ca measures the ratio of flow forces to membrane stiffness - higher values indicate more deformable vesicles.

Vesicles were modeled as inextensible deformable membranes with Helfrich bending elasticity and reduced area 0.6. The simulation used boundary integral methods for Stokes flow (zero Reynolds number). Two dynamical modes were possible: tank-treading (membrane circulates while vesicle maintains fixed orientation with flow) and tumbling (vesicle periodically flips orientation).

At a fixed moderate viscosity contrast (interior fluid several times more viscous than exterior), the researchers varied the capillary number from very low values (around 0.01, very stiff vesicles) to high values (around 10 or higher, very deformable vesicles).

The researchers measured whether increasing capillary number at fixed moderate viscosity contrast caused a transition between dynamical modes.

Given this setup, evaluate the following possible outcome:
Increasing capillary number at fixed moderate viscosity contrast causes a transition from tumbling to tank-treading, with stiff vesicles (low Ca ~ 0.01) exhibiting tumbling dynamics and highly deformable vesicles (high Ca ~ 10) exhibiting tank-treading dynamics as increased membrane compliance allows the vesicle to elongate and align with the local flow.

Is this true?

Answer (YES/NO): YES